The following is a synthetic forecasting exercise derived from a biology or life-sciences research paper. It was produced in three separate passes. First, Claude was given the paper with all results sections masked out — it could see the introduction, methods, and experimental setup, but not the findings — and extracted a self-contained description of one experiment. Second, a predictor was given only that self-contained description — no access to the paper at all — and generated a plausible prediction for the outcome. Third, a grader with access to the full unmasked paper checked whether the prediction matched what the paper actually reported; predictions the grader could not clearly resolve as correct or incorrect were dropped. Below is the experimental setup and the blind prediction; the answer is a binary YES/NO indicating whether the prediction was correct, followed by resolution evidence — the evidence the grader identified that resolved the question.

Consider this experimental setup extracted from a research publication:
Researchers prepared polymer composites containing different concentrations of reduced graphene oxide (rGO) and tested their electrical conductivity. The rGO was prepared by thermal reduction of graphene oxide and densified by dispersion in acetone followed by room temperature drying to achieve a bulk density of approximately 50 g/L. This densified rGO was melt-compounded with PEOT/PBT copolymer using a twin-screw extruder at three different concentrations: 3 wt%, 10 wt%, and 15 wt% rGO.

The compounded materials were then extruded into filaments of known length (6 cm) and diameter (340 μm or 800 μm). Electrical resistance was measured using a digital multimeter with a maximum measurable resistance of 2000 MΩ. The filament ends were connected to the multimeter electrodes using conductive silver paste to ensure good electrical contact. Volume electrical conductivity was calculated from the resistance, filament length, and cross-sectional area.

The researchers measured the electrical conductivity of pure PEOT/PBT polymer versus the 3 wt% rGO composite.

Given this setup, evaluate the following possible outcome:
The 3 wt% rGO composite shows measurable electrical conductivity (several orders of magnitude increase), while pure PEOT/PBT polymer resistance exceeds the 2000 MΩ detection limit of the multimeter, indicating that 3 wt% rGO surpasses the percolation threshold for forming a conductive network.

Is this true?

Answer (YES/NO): NO